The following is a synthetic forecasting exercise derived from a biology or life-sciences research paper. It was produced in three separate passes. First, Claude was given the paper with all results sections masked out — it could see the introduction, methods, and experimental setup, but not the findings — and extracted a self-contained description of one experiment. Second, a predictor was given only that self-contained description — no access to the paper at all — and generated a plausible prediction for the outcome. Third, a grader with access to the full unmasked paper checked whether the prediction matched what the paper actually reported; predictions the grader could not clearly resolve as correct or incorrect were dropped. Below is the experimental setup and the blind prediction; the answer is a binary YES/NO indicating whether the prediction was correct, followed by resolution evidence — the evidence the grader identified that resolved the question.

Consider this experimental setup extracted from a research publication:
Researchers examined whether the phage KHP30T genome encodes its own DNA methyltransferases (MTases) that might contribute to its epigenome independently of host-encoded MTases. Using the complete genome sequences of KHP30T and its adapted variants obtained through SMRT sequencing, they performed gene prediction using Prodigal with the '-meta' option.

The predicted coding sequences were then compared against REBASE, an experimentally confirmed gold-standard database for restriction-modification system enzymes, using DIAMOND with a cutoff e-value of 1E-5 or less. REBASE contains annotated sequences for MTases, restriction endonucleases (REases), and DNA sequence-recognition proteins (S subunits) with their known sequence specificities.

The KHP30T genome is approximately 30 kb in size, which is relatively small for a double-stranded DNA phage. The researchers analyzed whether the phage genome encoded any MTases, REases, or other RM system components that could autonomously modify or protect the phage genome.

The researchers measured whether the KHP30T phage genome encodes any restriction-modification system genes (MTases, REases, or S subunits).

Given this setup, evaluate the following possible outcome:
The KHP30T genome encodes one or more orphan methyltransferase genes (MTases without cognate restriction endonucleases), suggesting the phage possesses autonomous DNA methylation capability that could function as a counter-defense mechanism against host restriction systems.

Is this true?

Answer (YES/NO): NO